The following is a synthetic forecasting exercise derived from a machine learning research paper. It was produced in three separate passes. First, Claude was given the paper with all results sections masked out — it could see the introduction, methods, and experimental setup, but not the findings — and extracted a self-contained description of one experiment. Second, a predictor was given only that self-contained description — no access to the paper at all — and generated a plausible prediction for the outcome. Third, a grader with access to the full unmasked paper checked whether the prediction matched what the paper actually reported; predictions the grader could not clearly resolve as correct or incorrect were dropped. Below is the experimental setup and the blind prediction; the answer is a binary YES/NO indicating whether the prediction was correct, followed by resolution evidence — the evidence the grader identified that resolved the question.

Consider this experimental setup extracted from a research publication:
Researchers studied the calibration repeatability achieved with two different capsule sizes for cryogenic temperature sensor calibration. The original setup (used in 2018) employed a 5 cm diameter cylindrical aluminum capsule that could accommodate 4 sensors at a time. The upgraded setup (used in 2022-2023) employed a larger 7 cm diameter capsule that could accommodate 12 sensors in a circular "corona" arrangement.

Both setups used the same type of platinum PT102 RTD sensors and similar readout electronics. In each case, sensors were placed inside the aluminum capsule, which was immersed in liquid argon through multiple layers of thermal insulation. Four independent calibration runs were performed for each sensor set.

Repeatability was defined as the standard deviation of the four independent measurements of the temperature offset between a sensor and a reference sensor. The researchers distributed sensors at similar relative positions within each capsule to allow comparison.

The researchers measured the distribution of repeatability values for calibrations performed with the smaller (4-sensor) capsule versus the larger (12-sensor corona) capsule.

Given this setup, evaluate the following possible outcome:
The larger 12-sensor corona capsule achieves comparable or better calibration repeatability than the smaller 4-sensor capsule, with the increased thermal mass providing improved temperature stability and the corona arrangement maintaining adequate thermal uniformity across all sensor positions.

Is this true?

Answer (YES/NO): NO